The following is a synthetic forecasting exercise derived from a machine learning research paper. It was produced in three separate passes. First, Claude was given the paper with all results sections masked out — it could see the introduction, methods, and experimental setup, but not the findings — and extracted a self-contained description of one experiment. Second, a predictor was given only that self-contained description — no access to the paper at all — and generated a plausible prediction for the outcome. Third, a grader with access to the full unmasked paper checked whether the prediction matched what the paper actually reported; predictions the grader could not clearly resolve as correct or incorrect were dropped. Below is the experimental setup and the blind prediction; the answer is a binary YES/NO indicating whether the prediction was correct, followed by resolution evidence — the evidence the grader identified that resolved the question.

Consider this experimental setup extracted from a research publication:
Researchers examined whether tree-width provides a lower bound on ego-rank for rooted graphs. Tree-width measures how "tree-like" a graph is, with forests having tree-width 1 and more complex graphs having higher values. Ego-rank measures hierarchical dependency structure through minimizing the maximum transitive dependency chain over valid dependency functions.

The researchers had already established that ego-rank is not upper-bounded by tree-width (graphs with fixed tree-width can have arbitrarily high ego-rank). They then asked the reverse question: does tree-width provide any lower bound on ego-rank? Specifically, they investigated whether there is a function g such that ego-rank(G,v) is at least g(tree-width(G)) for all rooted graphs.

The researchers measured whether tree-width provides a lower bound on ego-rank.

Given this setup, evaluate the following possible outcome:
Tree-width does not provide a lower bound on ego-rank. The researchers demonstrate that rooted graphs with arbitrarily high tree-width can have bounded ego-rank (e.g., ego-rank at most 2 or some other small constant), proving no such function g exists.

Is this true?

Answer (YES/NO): NO